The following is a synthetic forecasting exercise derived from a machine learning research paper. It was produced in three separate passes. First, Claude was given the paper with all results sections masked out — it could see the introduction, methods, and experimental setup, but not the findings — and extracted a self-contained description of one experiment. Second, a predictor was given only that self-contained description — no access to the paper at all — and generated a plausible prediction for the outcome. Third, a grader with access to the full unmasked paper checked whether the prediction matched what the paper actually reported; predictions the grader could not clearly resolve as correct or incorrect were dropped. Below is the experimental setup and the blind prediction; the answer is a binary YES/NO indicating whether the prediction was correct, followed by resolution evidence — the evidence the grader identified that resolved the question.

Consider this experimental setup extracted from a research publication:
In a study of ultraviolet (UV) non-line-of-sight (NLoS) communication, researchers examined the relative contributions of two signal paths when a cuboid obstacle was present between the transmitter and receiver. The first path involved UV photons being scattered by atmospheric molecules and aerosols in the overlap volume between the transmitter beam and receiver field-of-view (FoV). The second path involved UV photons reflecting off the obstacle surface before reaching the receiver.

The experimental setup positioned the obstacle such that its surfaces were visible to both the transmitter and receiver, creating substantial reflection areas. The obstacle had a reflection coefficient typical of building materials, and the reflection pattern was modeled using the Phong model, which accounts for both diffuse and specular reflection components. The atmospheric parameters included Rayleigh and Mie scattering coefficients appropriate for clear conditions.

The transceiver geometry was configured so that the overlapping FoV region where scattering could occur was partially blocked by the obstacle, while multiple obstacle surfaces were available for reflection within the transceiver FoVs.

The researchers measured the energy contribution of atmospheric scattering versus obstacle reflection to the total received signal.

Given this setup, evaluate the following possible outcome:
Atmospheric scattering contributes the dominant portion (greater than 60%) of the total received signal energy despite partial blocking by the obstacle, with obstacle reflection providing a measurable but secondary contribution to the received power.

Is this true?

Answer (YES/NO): NO